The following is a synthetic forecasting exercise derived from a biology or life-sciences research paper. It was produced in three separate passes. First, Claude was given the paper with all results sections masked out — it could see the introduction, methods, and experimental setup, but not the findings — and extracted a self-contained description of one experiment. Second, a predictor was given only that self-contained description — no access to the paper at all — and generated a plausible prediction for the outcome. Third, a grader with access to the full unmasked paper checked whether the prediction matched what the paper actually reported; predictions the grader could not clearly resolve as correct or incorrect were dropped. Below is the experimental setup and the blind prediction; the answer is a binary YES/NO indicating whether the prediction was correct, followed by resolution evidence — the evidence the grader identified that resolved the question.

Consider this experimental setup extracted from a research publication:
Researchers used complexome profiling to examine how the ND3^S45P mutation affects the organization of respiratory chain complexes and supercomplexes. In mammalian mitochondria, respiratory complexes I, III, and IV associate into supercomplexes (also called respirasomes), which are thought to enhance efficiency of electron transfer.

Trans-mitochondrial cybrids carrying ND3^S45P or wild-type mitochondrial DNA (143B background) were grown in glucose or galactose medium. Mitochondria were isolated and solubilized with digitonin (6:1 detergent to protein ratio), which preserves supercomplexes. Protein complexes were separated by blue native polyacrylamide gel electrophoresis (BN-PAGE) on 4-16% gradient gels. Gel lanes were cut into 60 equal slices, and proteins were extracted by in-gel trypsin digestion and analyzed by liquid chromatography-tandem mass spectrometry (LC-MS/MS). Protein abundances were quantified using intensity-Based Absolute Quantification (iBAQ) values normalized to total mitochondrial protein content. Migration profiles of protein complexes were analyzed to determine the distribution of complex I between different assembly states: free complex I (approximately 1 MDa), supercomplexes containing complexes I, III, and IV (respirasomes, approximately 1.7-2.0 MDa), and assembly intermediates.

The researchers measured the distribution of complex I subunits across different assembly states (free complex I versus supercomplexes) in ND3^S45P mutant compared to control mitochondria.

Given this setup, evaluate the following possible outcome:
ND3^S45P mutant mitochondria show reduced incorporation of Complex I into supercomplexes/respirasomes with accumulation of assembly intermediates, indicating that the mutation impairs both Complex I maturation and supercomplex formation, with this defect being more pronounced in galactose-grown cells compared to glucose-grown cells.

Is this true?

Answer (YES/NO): NO